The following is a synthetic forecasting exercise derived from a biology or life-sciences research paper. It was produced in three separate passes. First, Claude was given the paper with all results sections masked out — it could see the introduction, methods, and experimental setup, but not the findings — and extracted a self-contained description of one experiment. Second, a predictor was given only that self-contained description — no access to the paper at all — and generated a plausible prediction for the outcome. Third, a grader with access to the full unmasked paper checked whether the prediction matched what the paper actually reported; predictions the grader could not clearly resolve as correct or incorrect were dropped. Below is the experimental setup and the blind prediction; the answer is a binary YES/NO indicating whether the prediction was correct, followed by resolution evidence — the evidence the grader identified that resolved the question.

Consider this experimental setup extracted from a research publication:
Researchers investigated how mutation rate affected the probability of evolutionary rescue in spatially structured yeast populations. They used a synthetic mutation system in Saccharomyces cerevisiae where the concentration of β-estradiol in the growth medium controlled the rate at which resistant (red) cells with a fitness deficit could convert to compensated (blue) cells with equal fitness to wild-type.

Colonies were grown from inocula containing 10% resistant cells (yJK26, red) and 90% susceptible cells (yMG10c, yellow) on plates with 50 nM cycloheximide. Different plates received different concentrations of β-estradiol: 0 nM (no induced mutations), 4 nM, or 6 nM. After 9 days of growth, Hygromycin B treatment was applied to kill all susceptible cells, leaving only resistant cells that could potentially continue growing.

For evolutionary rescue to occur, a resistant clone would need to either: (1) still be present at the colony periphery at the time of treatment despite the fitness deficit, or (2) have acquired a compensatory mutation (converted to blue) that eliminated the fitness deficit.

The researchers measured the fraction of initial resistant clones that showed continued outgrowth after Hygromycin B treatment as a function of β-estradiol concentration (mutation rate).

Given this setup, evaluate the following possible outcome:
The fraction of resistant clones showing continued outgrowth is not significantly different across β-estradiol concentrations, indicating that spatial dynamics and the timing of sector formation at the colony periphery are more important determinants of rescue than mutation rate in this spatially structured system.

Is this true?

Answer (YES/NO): NO